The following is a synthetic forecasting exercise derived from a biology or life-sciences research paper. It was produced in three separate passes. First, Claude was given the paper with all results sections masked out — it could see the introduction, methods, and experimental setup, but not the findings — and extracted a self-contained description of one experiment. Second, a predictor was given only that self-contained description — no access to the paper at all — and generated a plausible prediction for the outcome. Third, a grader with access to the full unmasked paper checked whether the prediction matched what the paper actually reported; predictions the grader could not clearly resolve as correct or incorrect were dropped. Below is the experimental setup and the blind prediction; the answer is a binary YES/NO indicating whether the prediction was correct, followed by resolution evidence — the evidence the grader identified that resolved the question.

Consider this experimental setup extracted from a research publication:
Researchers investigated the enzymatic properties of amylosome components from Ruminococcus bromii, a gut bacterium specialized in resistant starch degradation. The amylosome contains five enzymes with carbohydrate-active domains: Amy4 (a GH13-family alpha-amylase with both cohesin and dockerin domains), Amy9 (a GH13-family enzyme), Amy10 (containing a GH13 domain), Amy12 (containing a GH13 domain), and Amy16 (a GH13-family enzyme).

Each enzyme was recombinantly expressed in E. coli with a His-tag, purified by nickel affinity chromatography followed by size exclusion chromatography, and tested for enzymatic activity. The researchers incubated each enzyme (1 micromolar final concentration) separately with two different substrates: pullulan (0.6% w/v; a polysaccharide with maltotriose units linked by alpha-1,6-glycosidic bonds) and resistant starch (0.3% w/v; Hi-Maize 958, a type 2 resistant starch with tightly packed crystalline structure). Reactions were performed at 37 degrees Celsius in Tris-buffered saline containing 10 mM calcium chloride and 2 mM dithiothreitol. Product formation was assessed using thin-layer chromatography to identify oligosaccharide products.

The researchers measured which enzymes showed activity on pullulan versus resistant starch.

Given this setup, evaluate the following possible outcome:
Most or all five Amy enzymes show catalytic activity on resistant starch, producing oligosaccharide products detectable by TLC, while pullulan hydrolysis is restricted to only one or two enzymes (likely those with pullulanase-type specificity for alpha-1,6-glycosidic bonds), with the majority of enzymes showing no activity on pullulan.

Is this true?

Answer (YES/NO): NO